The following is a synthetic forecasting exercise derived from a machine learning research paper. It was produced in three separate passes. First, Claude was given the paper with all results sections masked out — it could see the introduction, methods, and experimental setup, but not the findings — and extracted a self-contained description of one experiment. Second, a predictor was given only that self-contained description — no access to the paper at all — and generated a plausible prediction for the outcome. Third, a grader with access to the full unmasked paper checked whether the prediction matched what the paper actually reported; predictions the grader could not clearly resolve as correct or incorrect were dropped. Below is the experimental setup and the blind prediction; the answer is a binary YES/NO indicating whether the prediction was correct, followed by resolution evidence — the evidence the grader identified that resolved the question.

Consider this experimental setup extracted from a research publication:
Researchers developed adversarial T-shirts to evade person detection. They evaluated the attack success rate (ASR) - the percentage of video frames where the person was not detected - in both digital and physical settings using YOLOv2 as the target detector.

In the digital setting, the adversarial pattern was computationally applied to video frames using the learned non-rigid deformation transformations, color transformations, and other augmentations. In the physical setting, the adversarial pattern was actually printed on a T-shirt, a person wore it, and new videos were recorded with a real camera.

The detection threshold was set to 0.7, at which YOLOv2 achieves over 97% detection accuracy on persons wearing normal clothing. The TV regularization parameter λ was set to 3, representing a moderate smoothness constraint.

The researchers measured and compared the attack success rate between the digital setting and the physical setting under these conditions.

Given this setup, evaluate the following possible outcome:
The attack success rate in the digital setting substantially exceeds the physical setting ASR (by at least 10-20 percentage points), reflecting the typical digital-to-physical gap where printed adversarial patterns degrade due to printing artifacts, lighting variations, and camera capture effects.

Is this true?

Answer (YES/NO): YES